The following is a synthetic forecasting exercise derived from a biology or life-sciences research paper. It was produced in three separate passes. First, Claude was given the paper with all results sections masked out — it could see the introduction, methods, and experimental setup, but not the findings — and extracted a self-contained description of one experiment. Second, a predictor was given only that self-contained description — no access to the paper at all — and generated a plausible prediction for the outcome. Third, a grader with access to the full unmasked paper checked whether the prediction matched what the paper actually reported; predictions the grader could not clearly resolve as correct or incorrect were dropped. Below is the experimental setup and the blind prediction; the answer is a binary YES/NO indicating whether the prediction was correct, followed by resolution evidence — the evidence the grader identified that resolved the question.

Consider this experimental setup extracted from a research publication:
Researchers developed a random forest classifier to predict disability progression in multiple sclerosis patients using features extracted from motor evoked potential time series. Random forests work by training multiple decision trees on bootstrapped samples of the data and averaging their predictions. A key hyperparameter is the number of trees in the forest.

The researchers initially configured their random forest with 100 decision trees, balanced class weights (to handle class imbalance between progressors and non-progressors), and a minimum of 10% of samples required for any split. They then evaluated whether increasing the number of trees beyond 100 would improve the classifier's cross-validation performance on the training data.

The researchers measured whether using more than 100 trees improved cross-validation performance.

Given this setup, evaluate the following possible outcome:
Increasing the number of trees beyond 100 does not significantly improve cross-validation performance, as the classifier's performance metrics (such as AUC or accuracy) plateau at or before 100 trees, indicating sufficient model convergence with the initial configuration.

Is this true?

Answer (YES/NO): YES